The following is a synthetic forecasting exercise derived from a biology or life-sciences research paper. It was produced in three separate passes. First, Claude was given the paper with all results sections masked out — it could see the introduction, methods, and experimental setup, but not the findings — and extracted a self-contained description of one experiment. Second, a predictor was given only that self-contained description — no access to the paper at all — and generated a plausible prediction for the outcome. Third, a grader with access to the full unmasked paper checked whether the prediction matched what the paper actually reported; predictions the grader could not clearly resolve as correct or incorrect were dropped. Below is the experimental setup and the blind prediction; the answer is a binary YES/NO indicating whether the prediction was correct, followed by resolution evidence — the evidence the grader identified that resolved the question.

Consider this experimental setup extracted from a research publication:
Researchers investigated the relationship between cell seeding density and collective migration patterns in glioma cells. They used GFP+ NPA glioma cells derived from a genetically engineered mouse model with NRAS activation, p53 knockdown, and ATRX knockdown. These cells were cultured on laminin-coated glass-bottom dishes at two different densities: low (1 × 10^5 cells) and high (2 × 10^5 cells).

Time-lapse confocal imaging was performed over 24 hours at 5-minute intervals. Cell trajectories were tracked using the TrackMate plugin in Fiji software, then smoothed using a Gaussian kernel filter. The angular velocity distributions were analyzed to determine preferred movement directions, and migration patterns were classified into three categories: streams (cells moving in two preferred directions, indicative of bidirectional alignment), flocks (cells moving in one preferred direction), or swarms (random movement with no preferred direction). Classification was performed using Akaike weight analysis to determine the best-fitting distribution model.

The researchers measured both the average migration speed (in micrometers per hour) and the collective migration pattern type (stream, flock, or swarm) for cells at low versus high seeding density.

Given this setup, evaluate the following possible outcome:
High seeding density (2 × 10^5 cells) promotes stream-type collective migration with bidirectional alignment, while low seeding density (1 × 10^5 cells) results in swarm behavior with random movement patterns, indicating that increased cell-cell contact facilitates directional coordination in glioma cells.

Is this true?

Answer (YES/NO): YES